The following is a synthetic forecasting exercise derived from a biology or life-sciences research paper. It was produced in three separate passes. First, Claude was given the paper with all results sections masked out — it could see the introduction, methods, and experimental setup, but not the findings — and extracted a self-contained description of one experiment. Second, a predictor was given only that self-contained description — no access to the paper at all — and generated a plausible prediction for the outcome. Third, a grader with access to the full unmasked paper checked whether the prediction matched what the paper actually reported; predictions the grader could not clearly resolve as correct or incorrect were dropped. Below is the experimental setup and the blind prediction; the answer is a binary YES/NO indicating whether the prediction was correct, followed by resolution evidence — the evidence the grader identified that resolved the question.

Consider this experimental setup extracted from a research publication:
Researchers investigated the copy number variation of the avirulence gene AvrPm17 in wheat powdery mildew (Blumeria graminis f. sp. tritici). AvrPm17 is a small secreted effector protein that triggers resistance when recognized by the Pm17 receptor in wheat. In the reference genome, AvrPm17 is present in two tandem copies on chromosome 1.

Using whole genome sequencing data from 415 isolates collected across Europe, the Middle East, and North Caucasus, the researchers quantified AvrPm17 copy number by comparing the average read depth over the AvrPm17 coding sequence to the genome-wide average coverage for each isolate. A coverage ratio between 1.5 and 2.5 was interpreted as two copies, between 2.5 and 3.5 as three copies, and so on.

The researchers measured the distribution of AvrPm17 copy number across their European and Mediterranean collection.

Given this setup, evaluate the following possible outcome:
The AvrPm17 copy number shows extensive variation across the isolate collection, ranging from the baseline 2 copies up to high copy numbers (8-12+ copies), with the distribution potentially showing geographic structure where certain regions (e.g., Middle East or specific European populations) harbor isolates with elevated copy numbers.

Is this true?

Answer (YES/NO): NO